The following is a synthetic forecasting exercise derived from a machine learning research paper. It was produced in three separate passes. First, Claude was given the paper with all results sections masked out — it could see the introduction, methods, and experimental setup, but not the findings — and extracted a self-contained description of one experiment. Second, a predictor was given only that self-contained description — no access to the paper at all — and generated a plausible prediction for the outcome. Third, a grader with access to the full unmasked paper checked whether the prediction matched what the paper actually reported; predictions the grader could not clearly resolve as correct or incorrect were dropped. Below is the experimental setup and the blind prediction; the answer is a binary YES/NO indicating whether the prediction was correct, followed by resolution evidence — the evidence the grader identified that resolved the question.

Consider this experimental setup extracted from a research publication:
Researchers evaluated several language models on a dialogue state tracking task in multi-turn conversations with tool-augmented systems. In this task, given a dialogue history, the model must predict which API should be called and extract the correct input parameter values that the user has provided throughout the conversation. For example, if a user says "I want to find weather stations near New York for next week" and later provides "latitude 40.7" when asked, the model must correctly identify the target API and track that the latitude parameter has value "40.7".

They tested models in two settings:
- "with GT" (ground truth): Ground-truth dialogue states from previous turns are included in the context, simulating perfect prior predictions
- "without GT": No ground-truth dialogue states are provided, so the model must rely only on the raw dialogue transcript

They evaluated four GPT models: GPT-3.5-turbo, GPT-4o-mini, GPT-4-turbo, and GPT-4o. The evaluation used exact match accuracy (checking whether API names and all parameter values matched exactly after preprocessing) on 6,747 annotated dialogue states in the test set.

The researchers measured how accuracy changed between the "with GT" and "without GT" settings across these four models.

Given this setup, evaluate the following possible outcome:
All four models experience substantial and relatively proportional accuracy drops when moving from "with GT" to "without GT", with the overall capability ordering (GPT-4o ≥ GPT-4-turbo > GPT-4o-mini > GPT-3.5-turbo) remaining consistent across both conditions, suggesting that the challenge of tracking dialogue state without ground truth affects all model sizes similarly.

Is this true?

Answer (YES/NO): NO